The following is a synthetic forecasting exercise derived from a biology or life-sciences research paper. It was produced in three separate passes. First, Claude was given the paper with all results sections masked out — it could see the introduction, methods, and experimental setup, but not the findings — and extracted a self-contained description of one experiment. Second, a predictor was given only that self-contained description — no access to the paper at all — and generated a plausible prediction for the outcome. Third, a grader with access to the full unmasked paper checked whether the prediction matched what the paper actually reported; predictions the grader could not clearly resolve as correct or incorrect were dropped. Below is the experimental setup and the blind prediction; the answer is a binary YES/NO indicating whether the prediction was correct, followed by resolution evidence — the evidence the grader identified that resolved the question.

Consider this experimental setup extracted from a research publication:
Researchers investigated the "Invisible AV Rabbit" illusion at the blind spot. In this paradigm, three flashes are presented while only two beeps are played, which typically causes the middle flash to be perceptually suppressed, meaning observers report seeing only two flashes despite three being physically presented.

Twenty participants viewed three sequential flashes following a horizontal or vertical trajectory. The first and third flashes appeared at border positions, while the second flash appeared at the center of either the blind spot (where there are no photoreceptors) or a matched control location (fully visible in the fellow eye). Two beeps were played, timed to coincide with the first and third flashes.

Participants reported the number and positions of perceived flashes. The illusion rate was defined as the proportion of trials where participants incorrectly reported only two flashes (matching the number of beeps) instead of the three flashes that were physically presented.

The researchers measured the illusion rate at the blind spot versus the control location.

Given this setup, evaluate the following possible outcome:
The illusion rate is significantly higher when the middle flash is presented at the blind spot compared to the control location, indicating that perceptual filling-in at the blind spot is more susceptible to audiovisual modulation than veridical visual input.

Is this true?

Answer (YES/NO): NO